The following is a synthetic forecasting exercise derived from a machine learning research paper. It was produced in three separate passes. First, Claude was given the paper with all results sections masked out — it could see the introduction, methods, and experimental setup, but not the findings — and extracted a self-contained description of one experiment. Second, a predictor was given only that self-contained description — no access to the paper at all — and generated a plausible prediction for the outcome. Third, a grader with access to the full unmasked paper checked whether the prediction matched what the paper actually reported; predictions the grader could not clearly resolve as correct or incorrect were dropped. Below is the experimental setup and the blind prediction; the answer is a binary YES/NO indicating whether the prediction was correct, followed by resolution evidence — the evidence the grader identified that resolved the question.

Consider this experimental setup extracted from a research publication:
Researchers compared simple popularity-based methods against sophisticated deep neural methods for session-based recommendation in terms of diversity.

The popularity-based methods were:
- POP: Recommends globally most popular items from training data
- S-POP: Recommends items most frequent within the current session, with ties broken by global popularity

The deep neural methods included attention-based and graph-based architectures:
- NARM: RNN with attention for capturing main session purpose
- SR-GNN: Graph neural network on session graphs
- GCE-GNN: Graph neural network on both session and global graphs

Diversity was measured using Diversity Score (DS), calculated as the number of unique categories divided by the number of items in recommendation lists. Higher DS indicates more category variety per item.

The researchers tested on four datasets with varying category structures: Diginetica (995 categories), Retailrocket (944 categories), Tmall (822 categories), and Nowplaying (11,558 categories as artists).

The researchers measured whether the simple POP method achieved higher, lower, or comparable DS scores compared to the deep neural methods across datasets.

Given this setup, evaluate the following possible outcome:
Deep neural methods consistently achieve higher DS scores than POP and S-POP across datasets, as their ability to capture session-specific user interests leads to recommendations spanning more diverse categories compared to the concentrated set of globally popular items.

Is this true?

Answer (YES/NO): NO